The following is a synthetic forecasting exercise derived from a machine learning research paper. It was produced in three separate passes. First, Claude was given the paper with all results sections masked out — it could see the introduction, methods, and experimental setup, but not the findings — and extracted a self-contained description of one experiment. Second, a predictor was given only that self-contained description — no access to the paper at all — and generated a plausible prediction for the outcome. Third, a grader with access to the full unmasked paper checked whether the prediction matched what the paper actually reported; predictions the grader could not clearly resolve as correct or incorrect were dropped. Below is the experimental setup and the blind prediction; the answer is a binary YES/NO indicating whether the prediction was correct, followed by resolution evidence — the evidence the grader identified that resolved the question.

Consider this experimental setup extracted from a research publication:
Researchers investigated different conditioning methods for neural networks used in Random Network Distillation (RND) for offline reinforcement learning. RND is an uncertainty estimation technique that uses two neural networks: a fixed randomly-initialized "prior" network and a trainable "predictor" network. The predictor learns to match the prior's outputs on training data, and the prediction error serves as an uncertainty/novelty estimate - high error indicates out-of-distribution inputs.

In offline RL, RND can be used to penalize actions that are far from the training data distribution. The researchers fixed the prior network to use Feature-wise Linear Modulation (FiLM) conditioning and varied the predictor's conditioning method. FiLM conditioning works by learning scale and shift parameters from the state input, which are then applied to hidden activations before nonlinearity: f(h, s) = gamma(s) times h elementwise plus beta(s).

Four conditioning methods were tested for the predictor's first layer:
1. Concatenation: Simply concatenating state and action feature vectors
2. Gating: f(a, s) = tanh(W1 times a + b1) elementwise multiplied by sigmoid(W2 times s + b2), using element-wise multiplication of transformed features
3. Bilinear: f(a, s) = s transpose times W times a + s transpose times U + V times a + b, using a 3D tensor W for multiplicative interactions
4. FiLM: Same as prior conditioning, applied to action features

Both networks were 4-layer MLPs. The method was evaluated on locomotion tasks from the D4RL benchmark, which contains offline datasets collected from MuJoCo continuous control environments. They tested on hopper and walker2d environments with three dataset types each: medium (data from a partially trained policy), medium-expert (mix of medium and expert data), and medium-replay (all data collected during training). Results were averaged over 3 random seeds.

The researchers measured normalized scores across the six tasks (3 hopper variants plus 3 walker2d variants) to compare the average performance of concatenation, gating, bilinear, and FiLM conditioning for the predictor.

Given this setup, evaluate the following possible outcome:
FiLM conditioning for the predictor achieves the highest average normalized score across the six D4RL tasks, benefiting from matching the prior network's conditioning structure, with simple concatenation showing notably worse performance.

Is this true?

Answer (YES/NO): NO